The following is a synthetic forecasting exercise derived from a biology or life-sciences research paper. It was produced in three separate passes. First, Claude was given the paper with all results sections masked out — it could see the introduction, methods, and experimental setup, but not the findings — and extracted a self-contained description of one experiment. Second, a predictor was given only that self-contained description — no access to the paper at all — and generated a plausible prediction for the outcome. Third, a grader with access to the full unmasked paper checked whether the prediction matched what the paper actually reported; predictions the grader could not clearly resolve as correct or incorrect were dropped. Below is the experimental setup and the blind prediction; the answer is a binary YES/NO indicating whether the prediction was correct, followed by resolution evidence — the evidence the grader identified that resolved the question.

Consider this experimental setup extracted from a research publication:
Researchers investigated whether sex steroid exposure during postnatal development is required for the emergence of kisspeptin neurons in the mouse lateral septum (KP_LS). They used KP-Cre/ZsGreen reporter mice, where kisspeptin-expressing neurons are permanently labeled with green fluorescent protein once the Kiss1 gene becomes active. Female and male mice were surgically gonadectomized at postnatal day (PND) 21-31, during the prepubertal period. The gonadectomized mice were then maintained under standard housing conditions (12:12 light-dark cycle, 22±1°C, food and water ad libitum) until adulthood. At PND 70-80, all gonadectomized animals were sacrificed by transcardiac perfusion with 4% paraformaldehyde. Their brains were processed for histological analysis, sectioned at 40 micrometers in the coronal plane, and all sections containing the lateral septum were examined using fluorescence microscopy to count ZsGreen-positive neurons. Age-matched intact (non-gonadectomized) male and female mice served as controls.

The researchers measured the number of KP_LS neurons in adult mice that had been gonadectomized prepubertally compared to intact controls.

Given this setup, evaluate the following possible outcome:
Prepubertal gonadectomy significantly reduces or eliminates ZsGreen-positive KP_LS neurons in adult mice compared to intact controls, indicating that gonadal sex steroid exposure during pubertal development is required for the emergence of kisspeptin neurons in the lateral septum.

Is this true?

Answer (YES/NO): NO